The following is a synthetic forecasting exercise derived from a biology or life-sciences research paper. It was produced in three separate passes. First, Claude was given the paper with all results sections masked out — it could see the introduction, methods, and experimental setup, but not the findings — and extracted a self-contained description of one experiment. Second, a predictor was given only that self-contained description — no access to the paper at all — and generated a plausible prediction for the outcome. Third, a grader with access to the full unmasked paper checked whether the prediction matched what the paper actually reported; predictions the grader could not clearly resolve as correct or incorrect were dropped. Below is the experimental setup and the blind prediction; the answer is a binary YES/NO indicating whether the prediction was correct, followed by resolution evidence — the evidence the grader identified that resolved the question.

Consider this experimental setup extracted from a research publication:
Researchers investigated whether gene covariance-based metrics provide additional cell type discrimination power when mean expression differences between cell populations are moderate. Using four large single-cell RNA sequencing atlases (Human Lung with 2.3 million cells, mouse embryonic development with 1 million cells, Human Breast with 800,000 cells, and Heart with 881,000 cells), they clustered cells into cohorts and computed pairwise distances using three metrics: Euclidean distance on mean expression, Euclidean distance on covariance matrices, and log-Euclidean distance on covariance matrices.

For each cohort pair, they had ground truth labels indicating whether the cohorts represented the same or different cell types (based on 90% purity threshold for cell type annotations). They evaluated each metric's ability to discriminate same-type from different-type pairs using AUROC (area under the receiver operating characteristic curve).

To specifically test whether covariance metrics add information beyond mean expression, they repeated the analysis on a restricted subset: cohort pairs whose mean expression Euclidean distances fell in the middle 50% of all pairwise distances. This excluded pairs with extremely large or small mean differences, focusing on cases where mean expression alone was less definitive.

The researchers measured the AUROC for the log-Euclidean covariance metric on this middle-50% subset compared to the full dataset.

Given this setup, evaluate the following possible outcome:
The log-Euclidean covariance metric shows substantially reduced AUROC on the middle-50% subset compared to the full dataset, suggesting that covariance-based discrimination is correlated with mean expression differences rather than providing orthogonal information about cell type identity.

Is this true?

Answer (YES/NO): NO